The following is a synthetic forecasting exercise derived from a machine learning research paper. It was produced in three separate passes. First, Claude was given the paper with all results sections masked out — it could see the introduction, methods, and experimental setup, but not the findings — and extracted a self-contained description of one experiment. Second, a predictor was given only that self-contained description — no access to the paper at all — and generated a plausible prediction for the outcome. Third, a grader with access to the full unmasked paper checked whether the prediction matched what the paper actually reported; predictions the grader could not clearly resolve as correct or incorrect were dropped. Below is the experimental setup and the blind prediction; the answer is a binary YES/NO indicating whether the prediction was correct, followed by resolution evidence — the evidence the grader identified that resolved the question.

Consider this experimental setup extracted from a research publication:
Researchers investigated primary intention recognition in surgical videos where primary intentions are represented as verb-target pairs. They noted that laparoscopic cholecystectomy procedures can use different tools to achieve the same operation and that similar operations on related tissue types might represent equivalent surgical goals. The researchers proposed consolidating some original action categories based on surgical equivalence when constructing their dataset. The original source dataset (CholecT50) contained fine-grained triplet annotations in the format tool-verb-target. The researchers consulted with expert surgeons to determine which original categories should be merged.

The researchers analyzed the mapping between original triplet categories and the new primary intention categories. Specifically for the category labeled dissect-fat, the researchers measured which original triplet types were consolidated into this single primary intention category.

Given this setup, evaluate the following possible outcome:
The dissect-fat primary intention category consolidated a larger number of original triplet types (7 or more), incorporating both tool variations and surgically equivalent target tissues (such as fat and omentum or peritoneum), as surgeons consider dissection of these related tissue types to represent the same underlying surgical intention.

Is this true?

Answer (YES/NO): NO